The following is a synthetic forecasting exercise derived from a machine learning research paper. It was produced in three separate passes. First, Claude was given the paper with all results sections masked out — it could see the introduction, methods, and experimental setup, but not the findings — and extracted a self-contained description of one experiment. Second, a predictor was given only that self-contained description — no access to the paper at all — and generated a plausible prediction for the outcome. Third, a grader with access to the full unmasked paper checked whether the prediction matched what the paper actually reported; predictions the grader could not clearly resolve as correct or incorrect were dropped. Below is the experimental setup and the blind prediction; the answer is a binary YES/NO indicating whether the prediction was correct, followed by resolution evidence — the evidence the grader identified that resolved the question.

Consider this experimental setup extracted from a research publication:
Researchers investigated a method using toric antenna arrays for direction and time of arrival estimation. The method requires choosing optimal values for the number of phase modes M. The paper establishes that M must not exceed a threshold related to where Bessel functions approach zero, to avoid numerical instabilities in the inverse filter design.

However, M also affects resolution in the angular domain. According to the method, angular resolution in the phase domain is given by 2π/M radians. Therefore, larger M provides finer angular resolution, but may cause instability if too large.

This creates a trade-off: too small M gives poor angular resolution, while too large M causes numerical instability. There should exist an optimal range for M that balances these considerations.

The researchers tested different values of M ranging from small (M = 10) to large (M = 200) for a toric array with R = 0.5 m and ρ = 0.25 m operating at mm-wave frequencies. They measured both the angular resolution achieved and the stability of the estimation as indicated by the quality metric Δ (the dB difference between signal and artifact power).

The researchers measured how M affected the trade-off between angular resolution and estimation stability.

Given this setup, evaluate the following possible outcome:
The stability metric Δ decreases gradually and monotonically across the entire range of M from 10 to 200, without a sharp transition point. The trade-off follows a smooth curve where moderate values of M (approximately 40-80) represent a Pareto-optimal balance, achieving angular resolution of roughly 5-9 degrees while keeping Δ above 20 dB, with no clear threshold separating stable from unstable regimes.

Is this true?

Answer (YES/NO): NO